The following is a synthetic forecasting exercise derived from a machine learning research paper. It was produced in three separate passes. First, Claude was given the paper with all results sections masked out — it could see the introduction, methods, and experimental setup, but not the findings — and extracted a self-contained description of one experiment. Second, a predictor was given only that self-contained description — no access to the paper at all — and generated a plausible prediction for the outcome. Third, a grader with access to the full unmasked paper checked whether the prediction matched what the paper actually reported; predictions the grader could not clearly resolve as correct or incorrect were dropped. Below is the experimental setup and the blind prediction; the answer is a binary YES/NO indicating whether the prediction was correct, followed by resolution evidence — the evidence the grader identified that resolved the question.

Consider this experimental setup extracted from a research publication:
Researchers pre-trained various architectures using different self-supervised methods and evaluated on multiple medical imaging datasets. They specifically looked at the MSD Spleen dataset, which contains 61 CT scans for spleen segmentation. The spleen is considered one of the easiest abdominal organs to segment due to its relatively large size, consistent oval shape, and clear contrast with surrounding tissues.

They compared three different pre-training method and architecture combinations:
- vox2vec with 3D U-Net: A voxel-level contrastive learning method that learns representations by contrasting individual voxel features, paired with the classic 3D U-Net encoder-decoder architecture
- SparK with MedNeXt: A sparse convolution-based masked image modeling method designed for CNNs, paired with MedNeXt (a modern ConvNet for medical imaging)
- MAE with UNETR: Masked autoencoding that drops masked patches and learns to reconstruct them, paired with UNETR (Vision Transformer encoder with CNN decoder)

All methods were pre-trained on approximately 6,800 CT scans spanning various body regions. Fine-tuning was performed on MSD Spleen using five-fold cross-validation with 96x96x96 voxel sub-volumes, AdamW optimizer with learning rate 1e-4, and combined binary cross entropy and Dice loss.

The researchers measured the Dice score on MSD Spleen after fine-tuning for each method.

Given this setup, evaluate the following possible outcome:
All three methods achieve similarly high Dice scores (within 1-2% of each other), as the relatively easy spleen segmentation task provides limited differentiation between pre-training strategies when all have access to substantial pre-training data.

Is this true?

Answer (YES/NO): YES